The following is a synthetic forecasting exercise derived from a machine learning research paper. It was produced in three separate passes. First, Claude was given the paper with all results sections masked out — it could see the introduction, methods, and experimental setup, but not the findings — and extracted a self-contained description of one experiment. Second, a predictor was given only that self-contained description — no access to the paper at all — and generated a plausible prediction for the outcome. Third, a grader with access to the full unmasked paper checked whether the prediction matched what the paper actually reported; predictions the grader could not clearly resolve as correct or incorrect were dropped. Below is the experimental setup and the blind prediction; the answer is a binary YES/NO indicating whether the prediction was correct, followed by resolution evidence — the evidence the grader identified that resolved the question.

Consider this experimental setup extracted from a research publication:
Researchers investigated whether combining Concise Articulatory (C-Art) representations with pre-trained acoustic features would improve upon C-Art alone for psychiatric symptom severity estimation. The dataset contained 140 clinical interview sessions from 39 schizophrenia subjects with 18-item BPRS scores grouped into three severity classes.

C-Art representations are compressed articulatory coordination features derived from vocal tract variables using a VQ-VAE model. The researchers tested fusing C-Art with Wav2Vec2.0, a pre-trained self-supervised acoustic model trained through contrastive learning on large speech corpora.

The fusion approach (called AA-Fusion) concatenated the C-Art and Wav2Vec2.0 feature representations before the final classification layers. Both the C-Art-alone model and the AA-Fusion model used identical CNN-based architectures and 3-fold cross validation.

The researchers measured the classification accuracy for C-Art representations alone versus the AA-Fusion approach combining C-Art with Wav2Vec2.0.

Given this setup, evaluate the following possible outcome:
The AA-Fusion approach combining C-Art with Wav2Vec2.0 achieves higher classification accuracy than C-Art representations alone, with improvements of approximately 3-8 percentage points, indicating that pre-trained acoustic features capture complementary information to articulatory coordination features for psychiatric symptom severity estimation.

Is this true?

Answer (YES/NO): NO